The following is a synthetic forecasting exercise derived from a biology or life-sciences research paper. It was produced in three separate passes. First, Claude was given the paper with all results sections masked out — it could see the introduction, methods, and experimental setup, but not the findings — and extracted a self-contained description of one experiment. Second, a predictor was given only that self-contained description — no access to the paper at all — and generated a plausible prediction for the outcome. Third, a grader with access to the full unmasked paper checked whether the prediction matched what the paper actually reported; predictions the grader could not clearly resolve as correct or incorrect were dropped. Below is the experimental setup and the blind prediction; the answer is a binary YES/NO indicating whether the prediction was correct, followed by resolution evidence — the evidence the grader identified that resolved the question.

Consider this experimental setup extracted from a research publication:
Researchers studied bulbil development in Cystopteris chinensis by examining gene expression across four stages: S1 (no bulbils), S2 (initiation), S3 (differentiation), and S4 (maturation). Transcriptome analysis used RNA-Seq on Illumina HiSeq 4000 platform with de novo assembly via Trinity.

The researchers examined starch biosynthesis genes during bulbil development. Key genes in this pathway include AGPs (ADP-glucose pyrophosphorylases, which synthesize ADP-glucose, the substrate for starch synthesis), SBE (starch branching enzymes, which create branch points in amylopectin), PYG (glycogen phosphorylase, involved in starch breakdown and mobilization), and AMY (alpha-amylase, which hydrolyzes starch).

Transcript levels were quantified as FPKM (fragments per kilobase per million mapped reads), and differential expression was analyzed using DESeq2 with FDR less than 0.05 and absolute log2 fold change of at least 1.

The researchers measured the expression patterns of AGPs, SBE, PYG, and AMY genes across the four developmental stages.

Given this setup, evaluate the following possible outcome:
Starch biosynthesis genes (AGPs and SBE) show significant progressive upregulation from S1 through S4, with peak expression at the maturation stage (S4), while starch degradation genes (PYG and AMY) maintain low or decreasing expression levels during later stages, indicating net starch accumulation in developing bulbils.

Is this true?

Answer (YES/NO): NO